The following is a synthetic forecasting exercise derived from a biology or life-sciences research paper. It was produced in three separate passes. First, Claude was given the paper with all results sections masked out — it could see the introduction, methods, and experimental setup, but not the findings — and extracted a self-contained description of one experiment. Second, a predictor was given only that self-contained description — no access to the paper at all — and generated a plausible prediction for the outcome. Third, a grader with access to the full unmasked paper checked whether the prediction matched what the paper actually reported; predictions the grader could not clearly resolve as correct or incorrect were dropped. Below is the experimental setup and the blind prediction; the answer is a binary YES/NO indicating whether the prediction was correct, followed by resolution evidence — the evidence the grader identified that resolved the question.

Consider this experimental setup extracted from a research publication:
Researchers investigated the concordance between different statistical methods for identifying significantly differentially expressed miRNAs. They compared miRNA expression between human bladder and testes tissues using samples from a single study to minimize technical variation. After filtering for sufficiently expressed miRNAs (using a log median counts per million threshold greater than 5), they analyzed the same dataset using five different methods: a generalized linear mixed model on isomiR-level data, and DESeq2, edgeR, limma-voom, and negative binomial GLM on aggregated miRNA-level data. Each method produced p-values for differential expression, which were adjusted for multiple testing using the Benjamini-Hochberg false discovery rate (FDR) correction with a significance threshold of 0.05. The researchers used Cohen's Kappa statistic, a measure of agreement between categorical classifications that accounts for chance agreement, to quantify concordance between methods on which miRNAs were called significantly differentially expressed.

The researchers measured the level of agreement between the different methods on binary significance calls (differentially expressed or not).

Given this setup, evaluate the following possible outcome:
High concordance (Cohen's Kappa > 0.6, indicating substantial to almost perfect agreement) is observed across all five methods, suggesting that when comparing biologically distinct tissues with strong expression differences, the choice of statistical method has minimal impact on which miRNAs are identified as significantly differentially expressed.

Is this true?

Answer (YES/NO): NO